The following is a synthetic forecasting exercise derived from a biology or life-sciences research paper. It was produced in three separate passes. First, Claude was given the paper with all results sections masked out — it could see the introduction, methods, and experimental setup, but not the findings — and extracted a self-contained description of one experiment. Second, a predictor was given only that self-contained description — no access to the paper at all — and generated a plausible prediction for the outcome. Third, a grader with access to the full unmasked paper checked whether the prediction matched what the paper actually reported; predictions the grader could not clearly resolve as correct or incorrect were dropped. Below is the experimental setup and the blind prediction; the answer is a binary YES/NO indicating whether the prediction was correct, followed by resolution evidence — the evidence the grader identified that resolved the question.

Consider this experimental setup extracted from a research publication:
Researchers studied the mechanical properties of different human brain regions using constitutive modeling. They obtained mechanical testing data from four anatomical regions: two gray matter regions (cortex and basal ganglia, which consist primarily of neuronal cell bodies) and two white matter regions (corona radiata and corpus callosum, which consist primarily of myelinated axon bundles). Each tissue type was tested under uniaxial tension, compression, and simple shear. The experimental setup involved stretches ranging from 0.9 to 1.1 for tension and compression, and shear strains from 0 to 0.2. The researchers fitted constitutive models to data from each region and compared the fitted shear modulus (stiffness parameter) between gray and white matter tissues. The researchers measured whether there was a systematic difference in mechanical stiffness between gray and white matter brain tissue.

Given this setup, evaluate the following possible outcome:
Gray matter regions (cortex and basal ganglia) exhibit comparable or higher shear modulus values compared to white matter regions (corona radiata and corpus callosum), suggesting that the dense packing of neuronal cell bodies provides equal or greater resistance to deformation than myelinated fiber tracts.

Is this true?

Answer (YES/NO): YES